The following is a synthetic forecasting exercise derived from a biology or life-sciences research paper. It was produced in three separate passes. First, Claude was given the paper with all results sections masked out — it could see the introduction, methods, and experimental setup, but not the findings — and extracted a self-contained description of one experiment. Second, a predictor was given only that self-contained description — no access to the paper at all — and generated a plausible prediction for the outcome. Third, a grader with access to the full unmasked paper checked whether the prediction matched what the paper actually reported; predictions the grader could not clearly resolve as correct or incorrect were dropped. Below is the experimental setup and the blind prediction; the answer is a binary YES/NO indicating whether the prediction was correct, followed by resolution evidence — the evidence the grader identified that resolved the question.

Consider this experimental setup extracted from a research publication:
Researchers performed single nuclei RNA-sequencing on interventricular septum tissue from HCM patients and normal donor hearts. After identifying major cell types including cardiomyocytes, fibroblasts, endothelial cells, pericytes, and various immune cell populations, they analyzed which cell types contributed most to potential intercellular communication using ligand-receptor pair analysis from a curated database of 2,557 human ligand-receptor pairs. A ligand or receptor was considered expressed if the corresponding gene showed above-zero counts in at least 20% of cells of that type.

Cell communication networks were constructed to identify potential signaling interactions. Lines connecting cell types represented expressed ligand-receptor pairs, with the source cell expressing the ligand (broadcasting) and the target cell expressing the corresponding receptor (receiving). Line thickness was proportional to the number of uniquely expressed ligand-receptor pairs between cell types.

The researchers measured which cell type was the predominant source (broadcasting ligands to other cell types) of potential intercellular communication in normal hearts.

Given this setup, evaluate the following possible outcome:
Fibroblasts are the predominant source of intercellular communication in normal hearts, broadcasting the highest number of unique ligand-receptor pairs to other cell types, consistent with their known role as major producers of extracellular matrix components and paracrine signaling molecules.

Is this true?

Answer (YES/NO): YES